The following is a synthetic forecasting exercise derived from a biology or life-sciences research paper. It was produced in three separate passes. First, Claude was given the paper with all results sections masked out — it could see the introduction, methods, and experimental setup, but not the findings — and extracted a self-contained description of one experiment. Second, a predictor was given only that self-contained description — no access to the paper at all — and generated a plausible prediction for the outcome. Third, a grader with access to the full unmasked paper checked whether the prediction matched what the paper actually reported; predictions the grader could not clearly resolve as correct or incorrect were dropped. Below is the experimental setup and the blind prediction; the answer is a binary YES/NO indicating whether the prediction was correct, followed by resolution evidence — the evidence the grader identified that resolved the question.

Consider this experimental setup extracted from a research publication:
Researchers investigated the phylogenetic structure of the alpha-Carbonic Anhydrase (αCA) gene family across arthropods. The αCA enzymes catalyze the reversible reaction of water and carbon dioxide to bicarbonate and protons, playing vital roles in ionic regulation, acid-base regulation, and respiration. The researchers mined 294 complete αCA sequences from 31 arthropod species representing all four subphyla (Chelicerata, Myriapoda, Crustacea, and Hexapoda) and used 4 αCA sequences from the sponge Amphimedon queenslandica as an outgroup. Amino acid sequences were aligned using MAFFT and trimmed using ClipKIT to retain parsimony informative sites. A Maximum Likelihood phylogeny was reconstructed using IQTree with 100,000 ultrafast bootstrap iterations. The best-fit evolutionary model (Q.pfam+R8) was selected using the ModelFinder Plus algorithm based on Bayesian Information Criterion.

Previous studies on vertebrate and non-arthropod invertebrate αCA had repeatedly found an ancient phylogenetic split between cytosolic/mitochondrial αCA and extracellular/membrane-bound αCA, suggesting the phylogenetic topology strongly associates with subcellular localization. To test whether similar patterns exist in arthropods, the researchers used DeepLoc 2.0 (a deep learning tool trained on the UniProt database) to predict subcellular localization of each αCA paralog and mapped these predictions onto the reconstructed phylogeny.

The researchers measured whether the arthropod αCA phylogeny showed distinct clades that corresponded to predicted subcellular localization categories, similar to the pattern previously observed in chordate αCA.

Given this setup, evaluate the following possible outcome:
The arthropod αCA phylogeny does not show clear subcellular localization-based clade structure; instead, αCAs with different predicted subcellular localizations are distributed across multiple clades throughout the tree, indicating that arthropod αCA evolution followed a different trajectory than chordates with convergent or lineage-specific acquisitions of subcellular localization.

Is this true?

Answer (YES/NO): NO